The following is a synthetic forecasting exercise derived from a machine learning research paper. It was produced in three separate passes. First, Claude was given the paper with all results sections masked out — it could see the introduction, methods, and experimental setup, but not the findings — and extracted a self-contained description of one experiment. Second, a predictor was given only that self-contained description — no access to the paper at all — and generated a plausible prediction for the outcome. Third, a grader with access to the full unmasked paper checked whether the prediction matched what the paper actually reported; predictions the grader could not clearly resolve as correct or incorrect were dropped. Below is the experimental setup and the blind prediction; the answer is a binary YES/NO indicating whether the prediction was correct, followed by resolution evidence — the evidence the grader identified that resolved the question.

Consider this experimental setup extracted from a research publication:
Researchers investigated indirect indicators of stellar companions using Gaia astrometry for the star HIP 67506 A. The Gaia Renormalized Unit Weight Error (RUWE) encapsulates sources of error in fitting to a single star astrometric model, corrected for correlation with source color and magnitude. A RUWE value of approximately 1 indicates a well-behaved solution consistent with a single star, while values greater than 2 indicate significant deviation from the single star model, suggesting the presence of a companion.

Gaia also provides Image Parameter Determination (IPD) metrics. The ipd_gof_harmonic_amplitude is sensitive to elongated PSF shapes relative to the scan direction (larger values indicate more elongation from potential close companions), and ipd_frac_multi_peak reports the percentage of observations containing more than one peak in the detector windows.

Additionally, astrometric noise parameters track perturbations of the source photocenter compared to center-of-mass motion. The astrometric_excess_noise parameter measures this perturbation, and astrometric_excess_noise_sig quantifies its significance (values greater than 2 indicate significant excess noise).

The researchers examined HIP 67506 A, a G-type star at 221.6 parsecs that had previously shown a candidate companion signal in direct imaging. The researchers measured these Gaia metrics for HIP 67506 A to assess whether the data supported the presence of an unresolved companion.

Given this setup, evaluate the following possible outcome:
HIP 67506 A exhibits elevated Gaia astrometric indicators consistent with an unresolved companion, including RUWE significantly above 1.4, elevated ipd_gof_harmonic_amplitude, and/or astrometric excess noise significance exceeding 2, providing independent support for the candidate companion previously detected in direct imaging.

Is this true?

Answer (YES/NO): YES